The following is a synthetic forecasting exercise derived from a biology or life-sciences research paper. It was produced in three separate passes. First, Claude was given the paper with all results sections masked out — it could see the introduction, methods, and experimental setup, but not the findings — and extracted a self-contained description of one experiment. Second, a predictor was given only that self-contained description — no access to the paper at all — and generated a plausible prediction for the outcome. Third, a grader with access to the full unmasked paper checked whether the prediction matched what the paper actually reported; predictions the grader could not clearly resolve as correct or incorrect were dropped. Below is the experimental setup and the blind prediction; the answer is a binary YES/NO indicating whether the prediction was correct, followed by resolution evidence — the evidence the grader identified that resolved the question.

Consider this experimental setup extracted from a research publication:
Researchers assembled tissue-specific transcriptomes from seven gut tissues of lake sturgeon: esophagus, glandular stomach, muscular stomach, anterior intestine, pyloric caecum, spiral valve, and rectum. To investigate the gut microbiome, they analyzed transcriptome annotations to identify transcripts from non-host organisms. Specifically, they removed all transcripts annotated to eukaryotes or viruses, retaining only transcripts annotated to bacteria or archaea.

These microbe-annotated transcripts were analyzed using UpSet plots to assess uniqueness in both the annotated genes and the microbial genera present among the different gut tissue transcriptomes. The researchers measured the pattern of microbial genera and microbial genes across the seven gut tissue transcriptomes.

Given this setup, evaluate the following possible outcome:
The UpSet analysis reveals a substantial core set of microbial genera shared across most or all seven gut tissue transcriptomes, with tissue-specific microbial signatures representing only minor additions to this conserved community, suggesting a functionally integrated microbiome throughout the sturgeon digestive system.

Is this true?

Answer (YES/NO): NO